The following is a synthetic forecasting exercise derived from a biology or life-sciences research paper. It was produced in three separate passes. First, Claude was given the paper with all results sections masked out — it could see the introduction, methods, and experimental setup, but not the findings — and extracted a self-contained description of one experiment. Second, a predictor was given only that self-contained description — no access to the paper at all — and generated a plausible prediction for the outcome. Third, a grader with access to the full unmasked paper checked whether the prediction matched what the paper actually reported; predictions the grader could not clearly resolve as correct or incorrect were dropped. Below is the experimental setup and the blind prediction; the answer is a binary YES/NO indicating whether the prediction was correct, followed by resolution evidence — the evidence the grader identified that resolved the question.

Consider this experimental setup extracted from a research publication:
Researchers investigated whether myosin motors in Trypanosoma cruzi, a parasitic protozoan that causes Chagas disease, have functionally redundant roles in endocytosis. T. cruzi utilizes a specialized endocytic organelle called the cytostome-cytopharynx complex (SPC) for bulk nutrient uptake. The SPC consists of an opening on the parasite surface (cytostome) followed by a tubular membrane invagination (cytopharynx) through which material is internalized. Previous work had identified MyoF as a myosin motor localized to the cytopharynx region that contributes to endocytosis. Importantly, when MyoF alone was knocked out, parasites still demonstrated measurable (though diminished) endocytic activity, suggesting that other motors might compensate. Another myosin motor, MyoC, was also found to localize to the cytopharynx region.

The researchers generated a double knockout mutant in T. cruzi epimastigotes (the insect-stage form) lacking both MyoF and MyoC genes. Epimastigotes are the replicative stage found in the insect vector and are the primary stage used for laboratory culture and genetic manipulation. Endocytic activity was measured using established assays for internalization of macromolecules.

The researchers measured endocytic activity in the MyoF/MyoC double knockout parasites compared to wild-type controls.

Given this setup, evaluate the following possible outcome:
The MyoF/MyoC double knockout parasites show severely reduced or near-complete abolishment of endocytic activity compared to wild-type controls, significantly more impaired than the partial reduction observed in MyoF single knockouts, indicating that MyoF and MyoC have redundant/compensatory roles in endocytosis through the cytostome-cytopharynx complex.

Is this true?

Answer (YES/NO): YES